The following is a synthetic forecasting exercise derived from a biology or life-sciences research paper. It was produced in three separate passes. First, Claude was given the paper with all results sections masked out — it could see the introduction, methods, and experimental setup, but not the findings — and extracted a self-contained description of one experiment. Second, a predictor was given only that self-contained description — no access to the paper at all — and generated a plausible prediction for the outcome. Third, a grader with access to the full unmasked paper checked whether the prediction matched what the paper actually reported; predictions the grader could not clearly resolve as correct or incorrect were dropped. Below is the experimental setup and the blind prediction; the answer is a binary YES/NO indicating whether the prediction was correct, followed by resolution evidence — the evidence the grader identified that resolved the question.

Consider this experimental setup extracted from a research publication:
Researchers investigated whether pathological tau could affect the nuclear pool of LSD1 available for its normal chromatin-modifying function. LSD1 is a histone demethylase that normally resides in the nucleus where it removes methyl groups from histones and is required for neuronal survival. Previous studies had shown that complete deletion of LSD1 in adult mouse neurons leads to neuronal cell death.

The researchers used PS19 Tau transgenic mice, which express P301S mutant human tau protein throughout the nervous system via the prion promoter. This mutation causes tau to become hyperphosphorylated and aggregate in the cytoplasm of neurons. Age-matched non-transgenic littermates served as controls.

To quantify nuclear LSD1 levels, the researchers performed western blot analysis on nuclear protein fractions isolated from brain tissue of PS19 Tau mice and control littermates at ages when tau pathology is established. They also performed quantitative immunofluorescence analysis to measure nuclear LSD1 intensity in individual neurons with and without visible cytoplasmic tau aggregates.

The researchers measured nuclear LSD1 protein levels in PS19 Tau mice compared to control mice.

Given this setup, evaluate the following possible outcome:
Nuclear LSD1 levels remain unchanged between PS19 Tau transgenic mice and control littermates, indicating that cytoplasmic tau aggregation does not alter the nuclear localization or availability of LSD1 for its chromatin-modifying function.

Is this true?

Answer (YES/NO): NO